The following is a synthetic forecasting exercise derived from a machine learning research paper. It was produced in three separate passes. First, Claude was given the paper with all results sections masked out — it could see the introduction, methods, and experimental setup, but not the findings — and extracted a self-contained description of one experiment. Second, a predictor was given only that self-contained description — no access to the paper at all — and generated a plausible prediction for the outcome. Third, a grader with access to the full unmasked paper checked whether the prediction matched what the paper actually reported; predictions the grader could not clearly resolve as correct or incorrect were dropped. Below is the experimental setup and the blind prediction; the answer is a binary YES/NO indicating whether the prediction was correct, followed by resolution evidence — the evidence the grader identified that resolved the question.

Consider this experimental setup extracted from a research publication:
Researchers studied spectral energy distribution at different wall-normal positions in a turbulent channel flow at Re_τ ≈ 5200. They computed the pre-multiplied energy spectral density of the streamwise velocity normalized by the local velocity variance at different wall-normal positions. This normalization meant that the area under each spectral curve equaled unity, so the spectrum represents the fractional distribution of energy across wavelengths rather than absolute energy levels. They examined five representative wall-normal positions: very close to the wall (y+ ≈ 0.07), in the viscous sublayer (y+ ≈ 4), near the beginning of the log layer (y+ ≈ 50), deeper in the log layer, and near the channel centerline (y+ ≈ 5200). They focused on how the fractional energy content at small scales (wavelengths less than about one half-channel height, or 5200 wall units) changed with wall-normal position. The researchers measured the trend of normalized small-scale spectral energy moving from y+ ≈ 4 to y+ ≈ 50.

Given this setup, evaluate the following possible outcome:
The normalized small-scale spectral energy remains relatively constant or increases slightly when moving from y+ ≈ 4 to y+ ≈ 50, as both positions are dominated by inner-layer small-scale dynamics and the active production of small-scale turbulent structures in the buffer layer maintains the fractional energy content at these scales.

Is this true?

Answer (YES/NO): YES